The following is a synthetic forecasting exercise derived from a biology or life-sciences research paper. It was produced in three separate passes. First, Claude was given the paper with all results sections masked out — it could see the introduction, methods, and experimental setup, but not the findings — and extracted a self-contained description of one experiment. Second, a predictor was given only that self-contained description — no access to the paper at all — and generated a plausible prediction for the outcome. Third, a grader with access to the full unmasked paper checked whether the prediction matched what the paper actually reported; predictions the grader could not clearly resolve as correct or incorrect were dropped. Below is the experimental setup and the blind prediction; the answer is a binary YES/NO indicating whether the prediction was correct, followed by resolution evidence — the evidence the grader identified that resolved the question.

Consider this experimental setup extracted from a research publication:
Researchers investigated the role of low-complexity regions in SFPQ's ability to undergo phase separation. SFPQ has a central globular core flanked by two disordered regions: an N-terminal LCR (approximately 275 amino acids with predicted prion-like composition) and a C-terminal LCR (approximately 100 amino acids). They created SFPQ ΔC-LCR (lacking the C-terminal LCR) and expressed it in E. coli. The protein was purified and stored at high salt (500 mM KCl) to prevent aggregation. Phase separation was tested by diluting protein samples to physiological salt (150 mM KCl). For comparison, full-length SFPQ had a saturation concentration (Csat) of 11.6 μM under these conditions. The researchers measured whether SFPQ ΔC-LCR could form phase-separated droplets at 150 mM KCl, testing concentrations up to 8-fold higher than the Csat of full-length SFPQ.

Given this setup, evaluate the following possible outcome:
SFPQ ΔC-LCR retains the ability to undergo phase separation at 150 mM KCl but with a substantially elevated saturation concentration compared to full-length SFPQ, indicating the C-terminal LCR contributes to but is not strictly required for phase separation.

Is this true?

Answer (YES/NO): NO